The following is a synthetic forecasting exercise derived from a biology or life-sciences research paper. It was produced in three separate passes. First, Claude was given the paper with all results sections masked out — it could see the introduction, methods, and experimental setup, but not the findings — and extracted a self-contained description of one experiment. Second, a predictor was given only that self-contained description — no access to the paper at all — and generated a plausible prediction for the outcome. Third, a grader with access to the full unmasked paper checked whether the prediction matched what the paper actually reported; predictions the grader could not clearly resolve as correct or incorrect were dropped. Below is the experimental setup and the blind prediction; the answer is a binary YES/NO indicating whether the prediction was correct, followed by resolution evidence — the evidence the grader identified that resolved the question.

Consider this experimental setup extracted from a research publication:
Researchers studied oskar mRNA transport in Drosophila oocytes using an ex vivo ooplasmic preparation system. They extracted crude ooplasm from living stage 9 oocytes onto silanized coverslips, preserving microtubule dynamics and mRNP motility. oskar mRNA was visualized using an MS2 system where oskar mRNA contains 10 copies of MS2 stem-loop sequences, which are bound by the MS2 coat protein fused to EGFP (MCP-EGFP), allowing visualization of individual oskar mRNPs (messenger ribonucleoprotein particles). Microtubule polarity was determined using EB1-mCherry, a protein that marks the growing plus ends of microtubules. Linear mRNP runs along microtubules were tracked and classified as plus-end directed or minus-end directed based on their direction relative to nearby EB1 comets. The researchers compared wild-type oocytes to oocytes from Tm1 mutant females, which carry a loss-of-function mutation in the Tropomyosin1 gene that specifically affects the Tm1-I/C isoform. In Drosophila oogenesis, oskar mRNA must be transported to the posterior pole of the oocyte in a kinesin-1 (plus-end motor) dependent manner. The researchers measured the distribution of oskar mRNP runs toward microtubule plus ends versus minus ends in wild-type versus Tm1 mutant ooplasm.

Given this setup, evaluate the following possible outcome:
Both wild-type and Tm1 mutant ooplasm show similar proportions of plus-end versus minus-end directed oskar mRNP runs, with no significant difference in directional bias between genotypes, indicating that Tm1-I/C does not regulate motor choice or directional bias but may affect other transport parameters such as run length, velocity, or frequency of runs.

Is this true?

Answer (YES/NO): NO